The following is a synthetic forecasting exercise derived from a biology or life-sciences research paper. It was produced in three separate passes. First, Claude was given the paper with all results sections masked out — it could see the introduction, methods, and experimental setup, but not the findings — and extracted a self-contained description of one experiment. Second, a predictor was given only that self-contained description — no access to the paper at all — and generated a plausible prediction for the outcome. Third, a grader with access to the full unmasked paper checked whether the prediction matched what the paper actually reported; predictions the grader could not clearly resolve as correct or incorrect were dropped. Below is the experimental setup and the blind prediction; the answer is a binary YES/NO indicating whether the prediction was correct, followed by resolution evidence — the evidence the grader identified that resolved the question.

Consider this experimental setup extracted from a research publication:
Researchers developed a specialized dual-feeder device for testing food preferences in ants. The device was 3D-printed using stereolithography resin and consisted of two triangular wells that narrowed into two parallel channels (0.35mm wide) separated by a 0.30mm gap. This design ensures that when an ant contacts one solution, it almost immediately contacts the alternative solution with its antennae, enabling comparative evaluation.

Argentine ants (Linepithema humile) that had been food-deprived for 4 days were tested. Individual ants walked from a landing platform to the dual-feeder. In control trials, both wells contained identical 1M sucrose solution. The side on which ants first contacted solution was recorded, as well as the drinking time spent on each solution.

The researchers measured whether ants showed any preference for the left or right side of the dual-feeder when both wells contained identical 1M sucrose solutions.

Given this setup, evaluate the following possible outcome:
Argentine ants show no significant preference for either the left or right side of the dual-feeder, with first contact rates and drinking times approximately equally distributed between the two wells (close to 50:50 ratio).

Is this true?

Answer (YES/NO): NO